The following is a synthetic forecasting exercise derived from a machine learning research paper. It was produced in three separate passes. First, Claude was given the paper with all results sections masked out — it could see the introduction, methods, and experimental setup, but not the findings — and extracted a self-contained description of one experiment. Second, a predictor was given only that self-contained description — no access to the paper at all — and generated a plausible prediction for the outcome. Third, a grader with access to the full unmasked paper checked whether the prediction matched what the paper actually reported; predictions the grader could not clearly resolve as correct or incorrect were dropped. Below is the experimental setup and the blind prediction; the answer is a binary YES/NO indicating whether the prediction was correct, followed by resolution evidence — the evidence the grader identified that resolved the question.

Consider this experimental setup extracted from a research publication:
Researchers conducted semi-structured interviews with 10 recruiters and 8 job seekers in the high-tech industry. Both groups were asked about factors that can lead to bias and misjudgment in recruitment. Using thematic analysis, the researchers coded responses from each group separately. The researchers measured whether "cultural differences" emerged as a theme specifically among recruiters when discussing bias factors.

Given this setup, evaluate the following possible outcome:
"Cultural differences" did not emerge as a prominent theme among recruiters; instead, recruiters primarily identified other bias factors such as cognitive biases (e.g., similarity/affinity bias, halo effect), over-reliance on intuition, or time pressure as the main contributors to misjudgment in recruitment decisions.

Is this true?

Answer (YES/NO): NO